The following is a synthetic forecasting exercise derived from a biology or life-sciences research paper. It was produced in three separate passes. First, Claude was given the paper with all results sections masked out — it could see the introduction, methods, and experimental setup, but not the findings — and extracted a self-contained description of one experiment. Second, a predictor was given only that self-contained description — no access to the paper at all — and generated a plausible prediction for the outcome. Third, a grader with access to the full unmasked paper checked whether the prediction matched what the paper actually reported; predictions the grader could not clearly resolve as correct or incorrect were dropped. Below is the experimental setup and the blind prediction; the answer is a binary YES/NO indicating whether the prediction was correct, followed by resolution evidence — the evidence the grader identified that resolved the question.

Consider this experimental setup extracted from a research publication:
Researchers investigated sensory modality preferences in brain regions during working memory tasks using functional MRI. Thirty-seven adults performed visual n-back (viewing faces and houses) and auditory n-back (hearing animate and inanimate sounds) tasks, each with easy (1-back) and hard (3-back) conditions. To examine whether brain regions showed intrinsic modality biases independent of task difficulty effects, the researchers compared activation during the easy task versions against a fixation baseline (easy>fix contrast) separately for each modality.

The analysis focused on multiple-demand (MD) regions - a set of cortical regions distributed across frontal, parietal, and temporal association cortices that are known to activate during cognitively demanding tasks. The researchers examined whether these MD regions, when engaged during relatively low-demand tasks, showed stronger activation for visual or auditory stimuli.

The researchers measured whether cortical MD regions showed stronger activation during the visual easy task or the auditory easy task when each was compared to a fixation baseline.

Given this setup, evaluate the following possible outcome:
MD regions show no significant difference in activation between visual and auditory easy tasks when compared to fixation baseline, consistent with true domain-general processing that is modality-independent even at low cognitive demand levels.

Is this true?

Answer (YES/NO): NO